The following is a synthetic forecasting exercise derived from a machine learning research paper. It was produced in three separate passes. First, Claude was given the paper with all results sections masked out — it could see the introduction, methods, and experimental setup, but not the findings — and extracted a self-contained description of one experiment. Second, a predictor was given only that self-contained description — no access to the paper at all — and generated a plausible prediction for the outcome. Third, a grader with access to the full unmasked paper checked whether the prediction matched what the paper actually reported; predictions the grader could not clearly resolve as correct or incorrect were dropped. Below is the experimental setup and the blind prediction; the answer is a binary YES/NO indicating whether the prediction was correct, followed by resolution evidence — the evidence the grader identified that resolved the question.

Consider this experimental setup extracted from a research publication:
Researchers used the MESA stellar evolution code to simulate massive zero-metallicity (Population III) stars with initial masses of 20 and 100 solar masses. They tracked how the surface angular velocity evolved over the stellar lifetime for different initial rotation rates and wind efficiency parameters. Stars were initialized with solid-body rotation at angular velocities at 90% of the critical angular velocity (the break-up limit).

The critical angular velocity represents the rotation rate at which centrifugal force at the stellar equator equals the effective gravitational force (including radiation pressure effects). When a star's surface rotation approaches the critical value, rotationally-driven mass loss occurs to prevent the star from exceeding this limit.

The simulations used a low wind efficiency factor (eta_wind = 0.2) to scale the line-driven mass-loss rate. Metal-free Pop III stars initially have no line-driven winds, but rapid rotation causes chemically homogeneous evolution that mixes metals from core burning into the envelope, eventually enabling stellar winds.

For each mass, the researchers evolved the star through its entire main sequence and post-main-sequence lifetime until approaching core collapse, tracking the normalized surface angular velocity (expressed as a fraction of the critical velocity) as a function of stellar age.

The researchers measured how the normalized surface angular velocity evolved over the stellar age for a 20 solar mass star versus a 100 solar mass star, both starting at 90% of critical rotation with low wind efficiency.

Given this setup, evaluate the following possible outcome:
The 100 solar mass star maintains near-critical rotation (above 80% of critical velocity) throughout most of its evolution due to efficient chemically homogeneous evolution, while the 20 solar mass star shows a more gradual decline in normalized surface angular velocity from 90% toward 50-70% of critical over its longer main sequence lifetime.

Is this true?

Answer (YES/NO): NO